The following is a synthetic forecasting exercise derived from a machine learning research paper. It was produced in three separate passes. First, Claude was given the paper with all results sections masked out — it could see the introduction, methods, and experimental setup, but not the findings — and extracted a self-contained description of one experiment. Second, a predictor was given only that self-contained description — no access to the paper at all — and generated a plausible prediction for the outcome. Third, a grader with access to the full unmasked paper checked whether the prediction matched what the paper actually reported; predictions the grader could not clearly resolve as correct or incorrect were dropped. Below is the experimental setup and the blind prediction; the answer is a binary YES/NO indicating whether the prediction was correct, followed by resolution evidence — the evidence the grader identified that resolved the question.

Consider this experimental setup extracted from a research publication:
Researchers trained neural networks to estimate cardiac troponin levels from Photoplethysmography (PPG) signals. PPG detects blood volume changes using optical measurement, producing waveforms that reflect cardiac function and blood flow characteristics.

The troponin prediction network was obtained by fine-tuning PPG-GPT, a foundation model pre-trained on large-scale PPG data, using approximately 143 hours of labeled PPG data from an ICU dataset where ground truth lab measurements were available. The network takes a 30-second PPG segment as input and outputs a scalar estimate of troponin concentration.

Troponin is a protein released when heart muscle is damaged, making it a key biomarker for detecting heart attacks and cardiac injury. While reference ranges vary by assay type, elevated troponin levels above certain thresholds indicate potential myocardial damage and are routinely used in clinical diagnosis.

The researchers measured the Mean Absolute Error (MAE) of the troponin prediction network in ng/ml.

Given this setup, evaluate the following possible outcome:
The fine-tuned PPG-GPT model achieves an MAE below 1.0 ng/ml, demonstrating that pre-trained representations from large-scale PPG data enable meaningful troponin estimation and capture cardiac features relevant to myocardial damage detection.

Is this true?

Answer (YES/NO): NO